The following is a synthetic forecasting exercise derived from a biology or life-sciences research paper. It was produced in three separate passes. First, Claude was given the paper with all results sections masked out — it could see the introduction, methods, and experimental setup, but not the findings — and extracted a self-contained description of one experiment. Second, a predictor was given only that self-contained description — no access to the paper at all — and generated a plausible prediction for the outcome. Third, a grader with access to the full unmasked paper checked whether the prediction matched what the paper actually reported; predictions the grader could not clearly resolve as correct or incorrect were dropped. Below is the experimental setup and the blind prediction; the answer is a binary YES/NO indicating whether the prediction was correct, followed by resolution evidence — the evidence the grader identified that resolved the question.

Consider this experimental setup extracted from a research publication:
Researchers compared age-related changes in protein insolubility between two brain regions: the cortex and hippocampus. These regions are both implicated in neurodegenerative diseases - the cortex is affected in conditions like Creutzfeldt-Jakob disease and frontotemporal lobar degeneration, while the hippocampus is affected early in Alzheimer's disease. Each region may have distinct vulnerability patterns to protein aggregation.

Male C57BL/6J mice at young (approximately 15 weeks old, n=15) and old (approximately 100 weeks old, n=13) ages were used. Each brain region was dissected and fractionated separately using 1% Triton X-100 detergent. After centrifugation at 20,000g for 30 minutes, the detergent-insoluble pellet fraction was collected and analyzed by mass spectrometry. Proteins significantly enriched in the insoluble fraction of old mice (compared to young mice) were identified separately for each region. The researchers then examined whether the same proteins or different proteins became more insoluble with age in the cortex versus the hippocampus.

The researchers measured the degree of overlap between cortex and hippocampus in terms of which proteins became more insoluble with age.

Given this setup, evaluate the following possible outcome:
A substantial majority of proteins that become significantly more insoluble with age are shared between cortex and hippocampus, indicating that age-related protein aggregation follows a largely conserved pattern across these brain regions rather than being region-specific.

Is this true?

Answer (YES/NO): NO